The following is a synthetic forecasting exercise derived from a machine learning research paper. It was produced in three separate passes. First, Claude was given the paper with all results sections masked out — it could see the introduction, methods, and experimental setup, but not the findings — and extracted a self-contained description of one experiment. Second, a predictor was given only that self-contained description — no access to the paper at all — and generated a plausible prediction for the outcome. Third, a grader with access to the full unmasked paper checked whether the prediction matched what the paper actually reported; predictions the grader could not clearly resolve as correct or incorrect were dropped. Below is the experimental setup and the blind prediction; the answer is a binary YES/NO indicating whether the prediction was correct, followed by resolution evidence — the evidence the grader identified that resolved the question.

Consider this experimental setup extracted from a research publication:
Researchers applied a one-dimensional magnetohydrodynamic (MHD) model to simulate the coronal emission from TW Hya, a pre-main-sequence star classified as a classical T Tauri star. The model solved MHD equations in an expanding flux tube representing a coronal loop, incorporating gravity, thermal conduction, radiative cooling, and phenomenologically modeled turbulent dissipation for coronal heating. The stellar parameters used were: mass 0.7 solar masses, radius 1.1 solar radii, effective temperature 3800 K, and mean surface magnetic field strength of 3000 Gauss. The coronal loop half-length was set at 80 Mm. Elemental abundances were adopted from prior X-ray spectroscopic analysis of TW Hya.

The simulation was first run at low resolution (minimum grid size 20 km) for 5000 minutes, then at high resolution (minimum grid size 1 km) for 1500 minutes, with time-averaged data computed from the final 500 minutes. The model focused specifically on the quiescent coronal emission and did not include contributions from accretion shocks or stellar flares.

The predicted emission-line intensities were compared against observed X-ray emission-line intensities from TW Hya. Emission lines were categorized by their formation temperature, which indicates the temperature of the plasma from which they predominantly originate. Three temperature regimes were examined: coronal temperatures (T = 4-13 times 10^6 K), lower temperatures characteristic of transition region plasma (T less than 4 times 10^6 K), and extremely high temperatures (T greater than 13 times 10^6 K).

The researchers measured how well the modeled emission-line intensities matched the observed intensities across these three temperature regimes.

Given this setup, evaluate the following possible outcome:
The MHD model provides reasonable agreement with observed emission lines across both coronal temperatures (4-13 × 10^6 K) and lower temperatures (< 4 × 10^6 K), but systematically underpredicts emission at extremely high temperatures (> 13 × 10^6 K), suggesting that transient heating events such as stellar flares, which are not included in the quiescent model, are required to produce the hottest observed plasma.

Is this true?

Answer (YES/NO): NO